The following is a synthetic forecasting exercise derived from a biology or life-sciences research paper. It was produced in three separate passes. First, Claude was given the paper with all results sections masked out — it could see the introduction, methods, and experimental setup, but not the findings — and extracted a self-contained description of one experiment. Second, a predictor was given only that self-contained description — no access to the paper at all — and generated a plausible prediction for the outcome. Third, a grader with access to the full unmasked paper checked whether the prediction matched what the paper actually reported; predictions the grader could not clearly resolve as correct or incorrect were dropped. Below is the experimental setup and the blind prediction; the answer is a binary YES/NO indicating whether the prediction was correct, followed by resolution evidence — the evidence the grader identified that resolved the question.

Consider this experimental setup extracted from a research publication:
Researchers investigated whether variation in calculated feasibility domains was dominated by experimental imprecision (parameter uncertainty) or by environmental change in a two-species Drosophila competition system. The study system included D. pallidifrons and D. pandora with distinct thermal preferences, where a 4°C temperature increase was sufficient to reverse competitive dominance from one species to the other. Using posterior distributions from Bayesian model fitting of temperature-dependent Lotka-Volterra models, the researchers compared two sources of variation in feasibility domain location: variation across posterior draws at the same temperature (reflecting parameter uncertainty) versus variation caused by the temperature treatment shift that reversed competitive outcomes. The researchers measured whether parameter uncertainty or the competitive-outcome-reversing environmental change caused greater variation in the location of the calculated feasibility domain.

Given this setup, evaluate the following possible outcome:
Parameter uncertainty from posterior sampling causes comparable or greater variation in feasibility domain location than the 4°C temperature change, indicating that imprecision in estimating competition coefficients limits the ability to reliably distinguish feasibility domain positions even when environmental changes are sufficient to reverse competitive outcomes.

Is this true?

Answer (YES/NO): YES